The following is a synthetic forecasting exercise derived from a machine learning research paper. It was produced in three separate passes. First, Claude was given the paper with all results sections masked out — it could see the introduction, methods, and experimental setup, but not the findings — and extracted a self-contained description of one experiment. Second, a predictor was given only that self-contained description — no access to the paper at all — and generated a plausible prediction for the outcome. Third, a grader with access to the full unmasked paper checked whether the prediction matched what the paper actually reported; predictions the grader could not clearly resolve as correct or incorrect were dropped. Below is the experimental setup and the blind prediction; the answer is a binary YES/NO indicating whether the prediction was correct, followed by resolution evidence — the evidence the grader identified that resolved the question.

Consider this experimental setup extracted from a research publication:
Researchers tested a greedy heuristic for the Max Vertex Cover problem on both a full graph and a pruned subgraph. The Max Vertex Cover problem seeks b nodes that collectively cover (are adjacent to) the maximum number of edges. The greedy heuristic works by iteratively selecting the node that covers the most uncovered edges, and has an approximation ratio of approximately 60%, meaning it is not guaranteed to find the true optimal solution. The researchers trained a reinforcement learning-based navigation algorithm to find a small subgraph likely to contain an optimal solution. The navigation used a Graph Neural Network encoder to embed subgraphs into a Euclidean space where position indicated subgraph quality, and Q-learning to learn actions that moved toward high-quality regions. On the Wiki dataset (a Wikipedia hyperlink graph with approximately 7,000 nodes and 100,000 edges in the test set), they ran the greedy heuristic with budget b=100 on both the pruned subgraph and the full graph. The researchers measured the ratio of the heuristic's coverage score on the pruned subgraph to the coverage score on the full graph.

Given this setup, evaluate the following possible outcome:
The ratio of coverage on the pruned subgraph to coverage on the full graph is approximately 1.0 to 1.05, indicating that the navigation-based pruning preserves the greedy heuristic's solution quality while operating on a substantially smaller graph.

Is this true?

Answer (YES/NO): NO